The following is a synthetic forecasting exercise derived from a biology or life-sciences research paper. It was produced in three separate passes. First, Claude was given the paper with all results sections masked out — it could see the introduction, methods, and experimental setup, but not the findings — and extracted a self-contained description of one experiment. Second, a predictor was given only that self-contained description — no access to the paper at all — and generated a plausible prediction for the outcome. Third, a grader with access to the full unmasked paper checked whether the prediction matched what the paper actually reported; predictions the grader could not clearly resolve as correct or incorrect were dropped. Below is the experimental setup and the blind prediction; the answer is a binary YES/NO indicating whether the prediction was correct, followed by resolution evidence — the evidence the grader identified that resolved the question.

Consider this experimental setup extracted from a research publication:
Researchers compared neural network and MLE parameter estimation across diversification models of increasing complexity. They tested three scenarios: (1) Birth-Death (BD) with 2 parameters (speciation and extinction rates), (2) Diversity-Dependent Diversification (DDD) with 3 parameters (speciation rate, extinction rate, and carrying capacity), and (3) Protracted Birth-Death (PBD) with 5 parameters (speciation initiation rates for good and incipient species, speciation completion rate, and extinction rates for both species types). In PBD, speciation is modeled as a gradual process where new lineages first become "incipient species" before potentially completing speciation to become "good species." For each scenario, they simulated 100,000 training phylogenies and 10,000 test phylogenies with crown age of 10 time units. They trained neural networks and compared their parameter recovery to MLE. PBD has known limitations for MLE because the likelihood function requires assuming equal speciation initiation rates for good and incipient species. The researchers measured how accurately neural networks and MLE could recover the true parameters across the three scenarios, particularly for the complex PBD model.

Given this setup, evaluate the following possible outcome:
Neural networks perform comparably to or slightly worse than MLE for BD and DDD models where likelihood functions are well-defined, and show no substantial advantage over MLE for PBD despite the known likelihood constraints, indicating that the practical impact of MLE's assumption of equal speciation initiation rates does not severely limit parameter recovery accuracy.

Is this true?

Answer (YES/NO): NO